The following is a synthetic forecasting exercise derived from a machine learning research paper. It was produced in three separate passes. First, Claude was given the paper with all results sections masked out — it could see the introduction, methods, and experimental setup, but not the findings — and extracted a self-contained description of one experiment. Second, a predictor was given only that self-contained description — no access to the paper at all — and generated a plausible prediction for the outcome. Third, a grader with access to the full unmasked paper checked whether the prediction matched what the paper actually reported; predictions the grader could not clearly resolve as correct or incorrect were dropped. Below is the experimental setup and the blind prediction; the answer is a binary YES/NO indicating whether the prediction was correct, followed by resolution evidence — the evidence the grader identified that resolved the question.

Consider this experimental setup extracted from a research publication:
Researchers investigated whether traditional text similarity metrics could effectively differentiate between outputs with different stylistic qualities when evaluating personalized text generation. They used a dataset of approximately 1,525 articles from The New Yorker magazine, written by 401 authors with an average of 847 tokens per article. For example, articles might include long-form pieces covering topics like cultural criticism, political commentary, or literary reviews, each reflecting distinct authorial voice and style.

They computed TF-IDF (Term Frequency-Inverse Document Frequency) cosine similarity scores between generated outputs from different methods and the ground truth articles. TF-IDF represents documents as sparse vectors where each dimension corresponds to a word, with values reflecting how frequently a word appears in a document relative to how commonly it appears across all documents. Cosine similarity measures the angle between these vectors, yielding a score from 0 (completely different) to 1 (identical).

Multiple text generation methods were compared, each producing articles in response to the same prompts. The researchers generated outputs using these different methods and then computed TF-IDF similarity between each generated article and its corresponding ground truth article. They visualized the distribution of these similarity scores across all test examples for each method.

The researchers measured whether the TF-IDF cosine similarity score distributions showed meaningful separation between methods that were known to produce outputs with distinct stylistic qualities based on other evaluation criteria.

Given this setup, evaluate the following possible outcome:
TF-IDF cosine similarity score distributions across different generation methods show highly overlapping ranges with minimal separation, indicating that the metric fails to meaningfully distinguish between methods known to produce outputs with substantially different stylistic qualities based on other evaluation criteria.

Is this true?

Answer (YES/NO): YES